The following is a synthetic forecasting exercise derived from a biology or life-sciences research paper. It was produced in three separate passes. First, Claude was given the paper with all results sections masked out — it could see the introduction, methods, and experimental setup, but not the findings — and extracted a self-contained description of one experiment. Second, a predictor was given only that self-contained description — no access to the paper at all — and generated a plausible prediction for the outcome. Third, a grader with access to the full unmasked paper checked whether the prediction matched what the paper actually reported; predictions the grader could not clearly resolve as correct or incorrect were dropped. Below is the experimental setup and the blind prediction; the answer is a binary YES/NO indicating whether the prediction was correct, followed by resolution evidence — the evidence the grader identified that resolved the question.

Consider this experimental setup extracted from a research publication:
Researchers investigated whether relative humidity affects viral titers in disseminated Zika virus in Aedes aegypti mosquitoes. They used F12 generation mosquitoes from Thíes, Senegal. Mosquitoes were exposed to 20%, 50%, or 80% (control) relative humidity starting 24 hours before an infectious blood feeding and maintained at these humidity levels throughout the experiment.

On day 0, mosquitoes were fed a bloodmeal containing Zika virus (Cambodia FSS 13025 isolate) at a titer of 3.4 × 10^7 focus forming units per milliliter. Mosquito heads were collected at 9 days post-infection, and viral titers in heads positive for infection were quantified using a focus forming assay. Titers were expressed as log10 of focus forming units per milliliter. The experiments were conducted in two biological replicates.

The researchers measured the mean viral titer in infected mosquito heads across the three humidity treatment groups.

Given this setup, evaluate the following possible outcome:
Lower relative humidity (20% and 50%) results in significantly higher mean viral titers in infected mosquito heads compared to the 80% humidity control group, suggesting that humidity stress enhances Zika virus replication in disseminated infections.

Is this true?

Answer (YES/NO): NO